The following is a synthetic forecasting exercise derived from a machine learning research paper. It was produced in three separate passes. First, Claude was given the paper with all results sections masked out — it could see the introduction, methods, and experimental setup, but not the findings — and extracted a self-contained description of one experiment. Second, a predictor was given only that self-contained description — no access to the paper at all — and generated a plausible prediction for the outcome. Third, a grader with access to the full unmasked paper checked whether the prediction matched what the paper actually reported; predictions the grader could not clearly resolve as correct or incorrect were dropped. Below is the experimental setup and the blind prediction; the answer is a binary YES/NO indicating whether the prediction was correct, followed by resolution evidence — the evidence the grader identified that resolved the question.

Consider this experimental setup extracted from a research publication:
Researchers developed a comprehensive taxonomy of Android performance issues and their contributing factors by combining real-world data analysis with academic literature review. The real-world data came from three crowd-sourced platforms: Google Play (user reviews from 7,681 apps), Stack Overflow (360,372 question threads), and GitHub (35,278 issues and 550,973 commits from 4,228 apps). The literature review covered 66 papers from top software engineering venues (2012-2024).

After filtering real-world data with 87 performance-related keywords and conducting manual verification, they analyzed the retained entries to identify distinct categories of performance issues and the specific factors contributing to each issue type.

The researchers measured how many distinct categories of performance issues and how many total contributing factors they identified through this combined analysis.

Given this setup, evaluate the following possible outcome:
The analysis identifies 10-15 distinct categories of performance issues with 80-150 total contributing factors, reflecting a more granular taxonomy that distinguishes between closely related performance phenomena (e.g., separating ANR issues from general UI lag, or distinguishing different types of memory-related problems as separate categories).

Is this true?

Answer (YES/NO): NO